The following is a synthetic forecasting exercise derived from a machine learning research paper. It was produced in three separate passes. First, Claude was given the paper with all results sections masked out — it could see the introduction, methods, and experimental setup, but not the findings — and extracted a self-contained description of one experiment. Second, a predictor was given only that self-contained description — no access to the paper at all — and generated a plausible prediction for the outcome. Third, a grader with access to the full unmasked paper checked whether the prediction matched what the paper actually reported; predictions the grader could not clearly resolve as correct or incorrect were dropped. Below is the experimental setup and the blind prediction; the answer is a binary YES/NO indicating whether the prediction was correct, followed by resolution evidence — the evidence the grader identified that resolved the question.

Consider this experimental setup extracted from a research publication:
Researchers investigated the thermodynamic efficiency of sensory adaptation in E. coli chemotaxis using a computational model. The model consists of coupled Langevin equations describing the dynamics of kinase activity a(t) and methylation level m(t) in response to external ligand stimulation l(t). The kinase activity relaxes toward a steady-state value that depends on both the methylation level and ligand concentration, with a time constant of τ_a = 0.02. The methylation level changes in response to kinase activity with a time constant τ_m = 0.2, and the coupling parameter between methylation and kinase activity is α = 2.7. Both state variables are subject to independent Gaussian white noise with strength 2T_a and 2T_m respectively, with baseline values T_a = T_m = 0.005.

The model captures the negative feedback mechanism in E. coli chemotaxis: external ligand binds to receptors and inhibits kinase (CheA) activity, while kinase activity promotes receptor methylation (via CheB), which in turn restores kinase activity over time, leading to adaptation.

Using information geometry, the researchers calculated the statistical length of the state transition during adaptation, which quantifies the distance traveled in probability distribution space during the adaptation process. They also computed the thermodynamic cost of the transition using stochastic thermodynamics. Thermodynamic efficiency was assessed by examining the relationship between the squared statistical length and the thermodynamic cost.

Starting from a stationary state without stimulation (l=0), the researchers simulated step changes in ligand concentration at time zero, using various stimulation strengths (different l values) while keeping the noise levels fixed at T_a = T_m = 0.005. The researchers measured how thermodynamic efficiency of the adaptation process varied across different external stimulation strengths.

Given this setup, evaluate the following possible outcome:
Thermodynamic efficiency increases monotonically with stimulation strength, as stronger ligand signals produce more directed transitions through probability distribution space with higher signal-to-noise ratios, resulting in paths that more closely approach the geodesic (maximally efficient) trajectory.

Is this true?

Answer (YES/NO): NO